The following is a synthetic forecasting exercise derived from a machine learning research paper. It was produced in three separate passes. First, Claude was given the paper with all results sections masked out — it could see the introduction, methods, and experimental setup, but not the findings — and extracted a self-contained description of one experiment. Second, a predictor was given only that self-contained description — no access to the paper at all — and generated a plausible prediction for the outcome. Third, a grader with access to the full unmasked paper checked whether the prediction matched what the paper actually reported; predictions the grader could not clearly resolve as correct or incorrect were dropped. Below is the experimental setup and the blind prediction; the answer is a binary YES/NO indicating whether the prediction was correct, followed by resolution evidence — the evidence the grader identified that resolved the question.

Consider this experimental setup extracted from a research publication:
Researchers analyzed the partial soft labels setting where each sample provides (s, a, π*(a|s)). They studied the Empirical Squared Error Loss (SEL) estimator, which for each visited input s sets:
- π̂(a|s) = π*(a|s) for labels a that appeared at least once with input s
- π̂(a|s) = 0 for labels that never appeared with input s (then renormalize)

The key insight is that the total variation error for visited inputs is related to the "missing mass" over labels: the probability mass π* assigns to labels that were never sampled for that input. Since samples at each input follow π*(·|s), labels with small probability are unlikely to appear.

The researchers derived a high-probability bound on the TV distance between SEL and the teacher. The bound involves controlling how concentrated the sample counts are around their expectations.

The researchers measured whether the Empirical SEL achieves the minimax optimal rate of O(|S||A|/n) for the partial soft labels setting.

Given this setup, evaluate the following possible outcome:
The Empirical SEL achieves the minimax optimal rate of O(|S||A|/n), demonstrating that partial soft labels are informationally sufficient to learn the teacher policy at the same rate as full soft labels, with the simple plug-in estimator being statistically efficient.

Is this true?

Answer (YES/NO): NO